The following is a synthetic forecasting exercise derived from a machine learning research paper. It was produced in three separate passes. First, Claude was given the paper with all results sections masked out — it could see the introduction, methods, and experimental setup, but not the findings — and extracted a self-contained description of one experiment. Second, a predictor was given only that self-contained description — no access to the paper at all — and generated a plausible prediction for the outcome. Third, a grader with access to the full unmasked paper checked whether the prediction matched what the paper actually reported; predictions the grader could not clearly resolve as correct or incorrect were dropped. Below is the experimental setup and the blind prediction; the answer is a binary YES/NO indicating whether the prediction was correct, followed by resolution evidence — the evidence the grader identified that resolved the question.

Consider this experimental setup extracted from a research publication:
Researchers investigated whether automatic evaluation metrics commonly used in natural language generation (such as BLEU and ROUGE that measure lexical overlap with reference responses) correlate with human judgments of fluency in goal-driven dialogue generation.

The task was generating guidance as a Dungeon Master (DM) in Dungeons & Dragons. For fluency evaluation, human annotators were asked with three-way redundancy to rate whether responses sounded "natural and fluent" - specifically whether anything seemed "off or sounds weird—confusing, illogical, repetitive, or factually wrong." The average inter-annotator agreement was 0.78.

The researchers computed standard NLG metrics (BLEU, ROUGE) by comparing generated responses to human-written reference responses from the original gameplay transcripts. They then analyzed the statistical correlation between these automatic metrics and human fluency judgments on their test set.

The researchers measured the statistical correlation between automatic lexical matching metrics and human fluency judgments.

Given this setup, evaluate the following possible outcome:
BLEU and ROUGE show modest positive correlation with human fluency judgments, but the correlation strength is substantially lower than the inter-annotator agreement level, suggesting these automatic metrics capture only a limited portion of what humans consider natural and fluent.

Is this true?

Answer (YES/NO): NO